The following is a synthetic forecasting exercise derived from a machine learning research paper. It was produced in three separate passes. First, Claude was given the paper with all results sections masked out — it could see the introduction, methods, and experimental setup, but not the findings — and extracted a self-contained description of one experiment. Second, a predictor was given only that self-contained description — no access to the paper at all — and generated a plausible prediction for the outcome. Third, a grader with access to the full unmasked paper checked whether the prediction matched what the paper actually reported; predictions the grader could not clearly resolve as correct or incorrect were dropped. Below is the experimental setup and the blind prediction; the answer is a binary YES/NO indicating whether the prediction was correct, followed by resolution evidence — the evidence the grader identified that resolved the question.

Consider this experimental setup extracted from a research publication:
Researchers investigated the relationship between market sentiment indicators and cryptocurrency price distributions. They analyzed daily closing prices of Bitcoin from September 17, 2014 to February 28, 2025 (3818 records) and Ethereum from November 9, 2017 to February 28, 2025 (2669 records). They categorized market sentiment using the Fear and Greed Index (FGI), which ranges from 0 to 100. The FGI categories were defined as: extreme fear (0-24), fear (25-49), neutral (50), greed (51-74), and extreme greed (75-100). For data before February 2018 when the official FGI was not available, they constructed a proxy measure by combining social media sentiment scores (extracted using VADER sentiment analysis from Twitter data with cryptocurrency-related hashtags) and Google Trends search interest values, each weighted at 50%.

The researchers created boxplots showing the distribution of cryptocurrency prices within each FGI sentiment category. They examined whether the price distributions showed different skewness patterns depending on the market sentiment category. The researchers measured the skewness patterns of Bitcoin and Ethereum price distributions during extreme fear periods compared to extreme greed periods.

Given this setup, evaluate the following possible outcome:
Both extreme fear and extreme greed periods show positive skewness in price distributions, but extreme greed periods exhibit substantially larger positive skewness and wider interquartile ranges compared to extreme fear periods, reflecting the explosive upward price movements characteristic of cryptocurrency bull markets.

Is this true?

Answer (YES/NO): NO